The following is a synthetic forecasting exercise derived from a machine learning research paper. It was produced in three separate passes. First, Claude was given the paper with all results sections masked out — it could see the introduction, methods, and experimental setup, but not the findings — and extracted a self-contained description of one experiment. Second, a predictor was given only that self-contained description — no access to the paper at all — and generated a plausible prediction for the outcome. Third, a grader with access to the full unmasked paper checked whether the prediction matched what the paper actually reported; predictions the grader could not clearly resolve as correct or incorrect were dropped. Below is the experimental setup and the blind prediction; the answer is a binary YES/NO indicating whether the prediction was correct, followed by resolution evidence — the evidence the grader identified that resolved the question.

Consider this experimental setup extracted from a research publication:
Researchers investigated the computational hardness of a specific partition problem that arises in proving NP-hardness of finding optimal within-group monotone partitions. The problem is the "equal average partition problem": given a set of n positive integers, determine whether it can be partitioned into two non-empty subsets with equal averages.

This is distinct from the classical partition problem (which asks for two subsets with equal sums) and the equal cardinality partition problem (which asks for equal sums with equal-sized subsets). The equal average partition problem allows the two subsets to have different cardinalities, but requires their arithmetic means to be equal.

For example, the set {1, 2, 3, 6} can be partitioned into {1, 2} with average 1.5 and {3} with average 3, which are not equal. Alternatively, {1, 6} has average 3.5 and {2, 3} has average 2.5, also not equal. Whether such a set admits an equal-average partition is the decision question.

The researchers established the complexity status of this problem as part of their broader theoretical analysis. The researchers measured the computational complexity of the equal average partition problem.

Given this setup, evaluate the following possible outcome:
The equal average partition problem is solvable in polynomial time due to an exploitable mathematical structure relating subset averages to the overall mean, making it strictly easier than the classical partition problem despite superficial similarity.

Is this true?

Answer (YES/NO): NO